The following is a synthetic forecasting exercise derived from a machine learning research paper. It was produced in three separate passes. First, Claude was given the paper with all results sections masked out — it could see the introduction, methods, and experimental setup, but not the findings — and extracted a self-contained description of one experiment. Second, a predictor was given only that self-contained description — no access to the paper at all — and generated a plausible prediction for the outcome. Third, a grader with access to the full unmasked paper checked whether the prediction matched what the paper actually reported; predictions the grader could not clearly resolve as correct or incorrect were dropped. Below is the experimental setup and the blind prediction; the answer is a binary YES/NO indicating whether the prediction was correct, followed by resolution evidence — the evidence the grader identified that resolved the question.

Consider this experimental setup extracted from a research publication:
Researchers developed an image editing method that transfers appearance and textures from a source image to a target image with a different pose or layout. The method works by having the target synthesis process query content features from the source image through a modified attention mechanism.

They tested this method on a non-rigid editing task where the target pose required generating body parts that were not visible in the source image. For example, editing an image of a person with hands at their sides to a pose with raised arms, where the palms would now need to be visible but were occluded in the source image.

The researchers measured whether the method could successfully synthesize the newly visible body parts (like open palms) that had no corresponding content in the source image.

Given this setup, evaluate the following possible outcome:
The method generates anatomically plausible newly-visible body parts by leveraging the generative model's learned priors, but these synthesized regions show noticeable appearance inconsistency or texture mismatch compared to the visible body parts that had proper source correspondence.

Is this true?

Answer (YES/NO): NO